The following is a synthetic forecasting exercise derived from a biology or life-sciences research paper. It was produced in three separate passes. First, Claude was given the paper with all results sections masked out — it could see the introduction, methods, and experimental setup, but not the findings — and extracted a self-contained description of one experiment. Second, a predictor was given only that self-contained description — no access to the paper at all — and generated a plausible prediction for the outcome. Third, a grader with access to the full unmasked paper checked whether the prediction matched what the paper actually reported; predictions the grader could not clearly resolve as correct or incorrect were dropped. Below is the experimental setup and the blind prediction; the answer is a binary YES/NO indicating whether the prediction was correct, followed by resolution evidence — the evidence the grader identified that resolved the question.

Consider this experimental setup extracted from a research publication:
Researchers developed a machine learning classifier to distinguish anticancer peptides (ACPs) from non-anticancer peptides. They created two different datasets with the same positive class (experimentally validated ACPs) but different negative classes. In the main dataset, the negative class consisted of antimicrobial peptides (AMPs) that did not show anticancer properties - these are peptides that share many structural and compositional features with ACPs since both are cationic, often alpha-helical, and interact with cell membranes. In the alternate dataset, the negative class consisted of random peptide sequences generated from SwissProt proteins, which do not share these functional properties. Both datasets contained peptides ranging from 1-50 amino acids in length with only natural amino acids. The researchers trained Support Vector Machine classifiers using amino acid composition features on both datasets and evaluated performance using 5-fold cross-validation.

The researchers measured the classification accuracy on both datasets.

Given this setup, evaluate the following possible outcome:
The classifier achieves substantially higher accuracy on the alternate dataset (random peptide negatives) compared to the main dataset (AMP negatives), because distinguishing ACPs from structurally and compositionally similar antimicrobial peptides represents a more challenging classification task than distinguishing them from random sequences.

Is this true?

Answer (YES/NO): YES